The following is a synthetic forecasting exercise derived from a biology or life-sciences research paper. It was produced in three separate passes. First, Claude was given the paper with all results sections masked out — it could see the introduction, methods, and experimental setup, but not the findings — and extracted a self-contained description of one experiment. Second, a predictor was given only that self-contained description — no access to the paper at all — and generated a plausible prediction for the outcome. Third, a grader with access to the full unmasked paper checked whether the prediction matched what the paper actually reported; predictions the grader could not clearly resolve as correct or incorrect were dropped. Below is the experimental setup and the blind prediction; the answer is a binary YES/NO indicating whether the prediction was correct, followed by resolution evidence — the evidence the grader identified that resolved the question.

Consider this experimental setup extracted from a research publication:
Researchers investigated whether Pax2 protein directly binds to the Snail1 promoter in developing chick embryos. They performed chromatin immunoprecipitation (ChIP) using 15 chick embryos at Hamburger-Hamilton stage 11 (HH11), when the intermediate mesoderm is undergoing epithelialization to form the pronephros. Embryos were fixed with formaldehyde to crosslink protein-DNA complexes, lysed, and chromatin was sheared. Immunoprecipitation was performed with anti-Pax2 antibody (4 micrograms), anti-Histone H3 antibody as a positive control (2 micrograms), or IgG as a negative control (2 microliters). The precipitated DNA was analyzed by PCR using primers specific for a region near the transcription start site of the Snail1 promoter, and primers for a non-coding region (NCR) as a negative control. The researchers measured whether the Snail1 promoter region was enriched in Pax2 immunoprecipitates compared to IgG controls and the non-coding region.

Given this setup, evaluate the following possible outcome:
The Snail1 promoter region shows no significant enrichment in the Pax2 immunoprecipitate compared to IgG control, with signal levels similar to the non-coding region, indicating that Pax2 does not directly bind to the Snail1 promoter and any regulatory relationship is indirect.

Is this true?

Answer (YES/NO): NO